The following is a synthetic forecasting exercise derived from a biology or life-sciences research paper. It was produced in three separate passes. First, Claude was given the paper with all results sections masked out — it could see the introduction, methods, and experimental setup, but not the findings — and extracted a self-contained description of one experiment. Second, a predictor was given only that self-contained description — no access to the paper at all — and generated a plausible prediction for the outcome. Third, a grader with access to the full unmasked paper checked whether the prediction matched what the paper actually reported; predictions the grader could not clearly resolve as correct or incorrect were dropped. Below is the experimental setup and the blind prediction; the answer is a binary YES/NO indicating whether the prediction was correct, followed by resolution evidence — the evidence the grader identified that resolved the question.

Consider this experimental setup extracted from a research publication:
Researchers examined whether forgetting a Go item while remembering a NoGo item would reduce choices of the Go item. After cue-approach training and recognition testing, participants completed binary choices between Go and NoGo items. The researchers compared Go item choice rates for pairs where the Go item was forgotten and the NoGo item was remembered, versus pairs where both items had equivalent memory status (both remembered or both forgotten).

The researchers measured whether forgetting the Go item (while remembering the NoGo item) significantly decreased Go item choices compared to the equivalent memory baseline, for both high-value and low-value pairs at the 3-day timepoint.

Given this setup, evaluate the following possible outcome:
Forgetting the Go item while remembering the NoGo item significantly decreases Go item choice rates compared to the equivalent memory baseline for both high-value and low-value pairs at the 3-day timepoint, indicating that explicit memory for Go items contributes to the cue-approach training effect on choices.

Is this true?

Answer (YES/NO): NO